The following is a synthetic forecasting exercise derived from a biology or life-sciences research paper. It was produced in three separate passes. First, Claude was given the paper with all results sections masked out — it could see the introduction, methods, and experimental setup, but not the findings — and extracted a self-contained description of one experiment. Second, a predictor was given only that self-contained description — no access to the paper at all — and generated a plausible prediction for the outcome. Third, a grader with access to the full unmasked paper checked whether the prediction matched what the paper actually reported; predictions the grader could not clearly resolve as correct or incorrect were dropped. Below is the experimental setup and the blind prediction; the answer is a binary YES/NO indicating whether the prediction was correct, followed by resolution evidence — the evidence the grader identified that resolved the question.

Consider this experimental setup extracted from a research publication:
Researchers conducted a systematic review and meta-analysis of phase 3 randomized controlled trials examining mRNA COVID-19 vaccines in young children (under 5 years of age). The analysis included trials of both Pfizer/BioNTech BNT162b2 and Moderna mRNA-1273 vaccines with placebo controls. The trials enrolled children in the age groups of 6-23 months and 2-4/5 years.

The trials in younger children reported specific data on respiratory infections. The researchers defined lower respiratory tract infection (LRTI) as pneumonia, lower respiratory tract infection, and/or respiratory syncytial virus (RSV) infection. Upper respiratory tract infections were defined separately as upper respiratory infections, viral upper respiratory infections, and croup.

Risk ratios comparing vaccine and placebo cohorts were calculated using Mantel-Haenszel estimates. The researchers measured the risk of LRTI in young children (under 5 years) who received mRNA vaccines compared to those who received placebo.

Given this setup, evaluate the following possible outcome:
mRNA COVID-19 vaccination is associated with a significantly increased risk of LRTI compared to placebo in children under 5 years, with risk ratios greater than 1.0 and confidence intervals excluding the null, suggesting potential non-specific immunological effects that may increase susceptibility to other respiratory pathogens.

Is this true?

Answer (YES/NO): YES